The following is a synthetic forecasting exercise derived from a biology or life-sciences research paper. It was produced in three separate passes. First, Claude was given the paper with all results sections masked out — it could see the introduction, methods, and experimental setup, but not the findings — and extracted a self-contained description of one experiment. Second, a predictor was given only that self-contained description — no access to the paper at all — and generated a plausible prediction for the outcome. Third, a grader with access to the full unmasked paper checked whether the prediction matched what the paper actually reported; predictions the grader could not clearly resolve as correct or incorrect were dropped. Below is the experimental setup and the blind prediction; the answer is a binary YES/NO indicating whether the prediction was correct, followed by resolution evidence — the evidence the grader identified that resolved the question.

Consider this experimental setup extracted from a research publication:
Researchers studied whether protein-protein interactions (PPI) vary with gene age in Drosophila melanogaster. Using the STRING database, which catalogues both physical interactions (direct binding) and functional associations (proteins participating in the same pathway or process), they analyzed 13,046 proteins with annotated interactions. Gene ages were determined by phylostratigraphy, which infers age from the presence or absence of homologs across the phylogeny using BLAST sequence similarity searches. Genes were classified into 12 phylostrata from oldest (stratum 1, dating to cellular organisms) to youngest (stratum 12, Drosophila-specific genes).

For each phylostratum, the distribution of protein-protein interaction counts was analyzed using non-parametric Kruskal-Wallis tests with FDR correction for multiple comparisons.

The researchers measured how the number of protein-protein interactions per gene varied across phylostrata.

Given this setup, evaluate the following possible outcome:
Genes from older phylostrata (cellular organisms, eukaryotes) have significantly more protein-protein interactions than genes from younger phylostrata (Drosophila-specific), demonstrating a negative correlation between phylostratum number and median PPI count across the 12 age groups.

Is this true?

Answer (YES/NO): NO